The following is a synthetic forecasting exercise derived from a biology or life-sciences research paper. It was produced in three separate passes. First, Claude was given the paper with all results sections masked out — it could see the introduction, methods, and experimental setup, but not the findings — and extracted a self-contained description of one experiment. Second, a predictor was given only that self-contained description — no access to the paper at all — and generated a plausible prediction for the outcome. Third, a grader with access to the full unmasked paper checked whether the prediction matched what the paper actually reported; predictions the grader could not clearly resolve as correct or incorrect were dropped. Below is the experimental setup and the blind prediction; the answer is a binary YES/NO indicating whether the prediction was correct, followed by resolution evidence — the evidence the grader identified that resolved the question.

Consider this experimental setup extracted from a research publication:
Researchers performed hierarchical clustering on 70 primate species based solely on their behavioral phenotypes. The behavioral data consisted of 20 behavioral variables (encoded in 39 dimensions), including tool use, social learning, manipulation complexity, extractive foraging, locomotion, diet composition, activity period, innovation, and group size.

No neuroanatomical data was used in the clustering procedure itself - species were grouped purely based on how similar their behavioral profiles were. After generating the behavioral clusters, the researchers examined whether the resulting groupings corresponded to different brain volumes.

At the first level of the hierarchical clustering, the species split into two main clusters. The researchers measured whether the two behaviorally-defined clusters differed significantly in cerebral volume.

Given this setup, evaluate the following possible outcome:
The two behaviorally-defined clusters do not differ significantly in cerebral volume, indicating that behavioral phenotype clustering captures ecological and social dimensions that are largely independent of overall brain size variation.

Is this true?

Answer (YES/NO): NO